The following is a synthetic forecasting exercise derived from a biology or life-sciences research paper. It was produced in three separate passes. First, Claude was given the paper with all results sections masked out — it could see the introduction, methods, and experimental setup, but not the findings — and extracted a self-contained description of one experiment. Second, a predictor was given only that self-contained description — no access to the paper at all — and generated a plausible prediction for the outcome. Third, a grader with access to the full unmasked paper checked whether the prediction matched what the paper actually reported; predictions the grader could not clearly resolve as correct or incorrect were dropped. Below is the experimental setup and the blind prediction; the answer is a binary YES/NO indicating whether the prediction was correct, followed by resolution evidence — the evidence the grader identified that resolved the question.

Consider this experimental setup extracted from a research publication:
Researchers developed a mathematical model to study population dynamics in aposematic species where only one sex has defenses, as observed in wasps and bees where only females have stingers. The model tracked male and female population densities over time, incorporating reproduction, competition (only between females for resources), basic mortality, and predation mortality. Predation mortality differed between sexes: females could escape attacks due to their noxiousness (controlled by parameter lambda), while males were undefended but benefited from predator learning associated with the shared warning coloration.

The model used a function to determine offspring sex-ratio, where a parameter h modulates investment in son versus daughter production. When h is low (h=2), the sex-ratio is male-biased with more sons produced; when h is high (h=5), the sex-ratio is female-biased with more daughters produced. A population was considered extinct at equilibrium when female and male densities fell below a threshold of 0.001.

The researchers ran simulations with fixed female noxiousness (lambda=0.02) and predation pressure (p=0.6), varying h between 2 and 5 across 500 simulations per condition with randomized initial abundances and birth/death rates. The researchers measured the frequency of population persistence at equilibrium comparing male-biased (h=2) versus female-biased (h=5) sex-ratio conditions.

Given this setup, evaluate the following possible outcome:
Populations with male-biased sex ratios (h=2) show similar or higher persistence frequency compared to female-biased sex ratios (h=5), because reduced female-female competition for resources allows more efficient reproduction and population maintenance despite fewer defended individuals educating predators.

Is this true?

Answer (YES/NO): NO